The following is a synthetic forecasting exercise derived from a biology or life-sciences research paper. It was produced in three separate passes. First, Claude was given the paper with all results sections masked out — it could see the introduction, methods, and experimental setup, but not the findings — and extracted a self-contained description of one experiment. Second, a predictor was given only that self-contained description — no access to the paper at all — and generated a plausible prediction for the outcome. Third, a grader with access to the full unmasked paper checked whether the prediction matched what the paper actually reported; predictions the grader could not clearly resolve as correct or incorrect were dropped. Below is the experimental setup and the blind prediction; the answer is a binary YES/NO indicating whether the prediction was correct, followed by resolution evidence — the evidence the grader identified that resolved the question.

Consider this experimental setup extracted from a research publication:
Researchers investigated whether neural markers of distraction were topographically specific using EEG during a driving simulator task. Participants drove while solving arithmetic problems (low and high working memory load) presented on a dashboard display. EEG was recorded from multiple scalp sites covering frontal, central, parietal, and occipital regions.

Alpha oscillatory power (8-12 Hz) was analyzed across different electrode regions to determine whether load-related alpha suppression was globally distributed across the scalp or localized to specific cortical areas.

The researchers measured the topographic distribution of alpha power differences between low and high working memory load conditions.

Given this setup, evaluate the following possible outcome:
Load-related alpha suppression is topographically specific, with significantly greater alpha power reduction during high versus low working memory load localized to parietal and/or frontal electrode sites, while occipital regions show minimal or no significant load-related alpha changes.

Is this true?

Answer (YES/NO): NO